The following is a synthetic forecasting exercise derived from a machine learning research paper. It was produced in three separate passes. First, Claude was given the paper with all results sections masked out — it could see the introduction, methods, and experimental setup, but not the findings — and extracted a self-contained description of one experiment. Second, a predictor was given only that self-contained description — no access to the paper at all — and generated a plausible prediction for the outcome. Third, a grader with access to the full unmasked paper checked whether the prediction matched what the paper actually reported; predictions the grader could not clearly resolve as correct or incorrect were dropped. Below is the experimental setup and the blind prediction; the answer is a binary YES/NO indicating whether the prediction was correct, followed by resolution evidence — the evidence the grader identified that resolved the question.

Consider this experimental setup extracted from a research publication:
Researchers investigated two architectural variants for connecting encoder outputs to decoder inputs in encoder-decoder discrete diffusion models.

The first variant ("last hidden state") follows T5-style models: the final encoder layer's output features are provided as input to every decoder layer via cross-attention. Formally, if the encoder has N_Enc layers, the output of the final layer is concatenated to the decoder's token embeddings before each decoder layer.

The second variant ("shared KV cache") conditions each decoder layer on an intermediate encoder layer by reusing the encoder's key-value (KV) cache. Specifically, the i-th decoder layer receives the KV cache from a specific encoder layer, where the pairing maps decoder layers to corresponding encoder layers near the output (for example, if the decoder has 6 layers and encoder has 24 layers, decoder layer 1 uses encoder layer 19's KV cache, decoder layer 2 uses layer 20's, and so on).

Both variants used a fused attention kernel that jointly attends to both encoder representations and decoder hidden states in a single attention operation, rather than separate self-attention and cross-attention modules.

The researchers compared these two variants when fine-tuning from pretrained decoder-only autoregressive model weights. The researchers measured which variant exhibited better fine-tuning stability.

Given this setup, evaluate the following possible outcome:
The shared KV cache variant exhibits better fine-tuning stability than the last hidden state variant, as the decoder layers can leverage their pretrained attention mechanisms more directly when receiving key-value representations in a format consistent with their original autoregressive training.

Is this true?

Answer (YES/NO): YES